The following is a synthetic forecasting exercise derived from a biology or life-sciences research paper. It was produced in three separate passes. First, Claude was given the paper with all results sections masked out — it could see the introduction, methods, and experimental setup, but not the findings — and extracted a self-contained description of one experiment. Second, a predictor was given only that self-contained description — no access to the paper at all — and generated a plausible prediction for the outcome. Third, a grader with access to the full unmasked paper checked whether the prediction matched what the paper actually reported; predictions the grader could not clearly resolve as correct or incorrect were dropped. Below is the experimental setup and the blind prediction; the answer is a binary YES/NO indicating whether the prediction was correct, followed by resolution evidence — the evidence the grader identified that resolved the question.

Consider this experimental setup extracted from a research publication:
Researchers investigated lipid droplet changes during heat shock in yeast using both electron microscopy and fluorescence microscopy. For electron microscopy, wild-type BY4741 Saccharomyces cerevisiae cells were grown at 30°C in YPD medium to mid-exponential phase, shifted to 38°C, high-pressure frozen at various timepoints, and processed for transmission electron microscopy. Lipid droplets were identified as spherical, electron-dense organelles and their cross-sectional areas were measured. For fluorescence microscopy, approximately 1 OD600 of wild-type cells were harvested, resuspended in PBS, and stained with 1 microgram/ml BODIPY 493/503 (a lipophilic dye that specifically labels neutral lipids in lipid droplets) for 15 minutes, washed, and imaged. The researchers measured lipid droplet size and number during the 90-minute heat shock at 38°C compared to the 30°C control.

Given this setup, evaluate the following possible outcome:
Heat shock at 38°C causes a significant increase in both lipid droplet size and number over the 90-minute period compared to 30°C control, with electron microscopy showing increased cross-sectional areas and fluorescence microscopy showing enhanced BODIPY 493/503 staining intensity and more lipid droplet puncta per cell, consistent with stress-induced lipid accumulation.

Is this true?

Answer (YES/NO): YES